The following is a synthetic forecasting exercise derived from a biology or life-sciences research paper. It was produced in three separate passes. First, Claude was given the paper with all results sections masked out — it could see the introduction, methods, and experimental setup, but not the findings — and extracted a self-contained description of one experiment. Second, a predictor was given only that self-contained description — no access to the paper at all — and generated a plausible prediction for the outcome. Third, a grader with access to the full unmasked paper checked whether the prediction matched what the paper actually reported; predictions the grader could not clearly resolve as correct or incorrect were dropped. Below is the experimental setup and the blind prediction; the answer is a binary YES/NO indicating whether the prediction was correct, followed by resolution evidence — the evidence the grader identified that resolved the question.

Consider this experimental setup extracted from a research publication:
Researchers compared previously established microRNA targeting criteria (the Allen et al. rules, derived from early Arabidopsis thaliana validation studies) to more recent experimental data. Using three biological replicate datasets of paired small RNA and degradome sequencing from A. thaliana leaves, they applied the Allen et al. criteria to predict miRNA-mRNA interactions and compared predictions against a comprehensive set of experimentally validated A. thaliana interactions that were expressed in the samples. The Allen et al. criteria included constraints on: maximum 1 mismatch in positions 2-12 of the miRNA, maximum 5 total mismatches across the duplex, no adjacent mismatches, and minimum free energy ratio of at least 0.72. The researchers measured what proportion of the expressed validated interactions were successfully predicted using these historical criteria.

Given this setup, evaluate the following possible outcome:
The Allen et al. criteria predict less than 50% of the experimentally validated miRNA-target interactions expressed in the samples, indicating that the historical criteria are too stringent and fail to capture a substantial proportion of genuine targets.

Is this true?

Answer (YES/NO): NO